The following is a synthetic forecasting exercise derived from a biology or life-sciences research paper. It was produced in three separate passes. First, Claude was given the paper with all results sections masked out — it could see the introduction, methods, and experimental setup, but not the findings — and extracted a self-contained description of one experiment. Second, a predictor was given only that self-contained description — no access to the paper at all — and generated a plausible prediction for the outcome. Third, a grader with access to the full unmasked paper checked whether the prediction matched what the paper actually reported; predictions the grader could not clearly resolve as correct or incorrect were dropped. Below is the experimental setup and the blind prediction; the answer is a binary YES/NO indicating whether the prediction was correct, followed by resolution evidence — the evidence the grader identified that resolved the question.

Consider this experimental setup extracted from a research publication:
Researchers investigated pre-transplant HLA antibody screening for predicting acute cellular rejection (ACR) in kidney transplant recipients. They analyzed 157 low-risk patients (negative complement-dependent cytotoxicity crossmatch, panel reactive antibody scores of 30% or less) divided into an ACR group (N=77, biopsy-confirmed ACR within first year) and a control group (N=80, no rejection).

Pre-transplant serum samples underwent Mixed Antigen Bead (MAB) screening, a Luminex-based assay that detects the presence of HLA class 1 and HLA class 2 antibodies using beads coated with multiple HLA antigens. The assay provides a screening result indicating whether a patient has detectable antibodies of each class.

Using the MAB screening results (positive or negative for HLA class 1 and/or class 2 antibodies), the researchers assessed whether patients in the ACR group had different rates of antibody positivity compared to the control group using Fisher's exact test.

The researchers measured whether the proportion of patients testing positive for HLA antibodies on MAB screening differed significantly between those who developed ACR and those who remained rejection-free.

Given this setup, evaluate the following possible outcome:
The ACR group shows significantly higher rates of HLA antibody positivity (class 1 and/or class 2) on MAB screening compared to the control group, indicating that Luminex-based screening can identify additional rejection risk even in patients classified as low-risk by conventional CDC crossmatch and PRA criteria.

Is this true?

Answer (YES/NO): NO